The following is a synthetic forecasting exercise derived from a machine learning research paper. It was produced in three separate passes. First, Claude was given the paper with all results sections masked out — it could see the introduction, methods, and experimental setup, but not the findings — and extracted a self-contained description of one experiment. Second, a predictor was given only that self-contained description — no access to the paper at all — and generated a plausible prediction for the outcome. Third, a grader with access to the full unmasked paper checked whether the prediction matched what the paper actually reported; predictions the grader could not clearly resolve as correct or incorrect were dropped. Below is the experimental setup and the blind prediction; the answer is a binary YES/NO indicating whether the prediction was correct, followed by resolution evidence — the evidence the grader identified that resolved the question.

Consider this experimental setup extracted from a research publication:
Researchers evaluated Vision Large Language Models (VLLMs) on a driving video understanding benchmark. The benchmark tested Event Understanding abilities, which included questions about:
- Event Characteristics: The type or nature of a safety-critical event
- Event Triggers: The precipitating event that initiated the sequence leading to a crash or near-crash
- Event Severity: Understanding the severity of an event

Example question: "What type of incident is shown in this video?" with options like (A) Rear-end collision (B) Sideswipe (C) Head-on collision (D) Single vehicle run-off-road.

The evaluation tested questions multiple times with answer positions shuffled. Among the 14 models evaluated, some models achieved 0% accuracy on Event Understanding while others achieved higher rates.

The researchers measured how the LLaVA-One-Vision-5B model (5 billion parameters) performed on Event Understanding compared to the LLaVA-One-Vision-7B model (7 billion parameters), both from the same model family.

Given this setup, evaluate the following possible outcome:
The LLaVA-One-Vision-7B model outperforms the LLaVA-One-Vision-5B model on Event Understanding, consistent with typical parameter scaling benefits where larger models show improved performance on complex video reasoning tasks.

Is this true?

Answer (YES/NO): NO